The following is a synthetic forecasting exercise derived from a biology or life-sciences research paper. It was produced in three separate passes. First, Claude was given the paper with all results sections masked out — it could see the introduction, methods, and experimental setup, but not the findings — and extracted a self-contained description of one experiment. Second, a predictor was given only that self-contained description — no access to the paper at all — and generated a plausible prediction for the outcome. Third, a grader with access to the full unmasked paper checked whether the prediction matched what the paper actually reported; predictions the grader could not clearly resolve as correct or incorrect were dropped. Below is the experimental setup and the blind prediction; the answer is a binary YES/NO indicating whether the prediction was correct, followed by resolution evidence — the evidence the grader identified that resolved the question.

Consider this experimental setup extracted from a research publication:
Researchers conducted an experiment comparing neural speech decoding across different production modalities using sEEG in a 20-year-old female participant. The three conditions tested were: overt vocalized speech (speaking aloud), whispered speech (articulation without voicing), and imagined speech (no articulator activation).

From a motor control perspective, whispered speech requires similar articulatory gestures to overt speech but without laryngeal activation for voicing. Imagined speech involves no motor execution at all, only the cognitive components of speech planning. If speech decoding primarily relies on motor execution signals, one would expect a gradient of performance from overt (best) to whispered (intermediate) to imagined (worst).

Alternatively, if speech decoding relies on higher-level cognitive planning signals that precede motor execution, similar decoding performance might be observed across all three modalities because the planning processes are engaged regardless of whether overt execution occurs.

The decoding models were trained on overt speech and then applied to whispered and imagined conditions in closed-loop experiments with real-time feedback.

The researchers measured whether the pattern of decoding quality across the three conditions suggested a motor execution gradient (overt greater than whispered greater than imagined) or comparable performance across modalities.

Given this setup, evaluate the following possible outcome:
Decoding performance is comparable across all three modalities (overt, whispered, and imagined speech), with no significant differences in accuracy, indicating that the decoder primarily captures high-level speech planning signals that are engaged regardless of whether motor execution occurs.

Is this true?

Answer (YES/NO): NO